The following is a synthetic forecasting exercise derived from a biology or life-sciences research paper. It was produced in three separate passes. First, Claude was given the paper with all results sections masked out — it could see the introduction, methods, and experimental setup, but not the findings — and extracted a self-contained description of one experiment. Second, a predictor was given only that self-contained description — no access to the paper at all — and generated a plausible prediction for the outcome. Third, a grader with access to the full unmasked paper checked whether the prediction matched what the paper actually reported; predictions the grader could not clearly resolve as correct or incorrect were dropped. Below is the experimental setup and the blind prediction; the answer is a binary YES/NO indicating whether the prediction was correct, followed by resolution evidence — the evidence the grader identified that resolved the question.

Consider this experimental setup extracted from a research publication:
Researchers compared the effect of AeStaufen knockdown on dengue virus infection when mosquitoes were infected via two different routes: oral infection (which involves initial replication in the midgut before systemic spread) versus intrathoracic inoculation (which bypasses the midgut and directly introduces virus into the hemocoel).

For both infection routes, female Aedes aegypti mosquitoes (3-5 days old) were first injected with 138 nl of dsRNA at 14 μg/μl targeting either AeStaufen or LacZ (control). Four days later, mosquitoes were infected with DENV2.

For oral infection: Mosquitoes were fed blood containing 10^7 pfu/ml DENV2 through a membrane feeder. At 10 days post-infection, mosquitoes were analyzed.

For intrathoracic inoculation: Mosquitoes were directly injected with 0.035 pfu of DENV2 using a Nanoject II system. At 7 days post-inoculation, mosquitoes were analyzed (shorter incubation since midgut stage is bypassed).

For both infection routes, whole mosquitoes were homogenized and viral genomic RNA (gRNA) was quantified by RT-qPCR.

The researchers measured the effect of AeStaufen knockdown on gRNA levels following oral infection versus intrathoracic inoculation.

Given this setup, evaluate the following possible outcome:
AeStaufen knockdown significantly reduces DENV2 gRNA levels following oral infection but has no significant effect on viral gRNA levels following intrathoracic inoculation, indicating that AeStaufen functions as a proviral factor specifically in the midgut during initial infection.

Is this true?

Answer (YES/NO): NO